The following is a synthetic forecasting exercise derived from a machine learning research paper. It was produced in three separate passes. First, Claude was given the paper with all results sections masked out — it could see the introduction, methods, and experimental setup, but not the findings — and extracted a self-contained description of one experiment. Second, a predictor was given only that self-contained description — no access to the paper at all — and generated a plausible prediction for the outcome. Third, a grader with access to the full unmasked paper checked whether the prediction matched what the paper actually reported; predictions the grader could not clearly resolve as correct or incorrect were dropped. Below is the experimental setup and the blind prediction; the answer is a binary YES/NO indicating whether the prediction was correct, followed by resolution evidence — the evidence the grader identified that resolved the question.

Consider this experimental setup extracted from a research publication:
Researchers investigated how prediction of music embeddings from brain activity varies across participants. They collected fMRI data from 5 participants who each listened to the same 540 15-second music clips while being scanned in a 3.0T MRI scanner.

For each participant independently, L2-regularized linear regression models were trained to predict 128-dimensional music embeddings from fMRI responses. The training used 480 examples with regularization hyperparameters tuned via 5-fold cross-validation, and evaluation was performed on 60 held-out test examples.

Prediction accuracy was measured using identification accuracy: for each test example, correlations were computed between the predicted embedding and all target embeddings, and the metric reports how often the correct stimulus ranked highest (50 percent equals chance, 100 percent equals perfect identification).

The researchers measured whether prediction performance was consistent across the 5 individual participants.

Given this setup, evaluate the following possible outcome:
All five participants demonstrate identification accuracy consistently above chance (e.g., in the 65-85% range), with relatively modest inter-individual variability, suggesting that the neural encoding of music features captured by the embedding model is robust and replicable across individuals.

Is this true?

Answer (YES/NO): YES